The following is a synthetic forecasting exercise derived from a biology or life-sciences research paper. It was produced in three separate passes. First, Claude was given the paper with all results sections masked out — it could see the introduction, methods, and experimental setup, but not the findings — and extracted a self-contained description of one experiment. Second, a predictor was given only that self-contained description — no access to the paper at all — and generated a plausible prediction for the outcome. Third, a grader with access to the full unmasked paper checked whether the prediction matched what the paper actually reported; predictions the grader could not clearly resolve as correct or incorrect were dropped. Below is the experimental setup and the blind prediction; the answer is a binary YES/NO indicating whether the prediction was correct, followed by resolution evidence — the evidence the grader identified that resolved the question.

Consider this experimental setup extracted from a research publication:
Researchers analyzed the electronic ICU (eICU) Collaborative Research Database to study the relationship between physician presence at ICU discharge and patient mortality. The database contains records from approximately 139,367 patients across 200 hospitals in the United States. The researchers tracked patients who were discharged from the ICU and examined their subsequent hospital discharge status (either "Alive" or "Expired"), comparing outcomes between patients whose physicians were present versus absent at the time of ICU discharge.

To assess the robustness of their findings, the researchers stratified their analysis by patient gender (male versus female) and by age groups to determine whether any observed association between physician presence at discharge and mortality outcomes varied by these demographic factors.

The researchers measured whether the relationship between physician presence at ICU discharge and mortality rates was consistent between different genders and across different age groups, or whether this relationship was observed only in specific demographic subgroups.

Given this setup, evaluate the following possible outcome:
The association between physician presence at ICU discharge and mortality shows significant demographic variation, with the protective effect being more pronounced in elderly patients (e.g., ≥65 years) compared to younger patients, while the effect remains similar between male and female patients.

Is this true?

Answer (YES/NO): YES